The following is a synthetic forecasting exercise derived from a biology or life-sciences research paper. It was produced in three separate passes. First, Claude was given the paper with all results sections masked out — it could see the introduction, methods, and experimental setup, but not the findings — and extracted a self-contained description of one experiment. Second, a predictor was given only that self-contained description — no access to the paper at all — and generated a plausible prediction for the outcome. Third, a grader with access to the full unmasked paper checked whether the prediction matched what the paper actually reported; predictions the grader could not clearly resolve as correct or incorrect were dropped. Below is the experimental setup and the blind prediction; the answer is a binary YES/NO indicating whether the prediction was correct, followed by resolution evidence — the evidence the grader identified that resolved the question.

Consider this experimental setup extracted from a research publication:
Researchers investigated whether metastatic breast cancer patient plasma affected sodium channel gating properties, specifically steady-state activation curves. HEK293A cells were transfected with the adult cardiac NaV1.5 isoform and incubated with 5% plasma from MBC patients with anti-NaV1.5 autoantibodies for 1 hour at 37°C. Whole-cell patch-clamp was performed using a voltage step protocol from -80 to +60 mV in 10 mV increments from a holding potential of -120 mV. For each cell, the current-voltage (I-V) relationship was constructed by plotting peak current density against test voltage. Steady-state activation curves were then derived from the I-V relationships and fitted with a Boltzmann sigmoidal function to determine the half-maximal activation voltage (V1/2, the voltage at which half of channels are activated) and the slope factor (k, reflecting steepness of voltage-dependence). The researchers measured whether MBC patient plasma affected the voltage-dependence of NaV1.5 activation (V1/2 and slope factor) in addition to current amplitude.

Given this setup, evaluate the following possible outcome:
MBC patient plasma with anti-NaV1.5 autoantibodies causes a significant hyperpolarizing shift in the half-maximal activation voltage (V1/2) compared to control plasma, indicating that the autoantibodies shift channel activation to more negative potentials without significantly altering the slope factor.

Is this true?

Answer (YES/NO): NO